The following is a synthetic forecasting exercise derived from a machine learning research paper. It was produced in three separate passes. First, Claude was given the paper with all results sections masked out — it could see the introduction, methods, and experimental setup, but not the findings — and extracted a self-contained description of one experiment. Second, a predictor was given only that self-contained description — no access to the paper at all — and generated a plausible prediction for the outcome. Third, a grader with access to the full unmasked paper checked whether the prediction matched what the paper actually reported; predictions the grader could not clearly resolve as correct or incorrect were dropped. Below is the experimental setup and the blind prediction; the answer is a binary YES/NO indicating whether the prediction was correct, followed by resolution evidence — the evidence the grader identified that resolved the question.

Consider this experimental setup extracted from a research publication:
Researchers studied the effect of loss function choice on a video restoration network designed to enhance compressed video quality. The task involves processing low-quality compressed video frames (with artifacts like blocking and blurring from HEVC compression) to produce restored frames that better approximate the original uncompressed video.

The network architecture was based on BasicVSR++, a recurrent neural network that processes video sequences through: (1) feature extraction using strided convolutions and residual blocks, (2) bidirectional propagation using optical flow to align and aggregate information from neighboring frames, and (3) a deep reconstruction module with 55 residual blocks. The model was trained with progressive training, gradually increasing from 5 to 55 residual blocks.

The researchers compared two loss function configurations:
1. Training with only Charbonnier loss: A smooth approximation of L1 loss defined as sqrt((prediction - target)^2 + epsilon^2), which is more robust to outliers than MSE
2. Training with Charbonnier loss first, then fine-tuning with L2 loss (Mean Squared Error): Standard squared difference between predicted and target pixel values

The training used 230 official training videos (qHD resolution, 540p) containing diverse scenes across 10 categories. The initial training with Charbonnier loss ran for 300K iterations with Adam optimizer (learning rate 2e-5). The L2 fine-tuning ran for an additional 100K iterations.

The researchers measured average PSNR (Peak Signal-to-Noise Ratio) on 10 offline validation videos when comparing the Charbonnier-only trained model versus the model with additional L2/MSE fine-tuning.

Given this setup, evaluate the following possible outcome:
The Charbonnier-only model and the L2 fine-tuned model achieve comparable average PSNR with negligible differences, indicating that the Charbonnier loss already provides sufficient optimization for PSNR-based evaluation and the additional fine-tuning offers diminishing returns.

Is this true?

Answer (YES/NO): NO